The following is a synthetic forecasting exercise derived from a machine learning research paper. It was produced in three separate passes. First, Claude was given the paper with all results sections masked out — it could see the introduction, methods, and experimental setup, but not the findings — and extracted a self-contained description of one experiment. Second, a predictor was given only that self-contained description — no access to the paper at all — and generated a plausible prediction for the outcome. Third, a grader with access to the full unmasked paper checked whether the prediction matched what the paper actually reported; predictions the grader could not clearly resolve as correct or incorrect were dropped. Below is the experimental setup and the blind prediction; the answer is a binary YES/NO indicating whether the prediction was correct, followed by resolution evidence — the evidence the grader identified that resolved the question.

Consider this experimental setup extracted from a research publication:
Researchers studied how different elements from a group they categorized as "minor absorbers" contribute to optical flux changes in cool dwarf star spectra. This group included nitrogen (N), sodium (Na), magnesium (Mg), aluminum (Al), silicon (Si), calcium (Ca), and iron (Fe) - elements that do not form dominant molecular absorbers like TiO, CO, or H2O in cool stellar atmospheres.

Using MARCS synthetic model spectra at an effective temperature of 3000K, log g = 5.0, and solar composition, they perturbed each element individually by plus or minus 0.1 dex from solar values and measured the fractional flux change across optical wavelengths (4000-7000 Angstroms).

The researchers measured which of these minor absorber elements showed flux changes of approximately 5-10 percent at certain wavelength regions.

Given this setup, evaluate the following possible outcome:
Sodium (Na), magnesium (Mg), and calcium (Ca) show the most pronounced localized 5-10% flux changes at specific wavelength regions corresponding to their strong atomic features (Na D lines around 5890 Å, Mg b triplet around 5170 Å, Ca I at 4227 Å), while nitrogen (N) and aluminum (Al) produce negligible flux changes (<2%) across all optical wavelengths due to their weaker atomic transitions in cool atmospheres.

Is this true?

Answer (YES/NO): NO